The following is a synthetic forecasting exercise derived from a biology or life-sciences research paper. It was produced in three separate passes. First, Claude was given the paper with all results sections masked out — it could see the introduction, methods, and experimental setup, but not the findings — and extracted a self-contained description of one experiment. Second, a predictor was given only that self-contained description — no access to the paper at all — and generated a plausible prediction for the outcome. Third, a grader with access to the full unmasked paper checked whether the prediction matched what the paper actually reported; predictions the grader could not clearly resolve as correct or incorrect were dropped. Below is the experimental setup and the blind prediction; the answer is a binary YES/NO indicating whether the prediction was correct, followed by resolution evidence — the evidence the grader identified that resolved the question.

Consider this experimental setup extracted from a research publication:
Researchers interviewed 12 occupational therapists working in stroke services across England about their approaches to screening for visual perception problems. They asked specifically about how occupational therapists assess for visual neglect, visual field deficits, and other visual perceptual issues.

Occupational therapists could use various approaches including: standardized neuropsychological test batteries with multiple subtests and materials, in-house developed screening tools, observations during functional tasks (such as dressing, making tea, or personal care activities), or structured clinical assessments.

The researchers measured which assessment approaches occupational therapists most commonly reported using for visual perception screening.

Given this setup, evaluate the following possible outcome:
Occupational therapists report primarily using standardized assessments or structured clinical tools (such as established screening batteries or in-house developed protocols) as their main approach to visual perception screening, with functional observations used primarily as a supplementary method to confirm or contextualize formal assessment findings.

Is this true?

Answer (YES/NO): NO